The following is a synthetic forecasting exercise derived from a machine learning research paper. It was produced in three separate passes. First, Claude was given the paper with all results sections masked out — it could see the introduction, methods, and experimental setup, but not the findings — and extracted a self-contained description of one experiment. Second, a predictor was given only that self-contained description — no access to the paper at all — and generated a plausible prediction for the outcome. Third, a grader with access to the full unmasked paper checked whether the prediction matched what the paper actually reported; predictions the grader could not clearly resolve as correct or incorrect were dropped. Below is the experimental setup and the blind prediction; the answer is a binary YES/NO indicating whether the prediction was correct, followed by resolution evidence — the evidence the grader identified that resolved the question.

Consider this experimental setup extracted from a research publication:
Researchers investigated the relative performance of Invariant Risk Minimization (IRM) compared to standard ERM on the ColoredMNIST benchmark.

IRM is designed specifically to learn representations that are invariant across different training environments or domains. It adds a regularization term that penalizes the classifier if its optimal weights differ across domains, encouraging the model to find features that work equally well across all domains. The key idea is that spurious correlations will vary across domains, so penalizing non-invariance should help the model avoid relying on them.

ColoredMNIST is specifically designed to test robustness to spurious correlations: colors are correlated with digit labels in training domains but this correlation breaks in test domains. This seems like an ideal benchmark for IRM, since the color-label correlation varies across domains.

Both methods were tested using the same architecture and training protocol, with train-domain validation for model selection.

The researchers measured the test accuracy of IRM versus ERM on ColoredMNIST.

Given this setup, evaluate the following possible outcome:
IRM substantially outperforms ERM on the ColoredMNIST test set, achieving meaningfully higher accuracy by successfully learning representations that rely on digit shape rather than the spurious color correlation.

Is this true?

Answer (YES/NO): NO